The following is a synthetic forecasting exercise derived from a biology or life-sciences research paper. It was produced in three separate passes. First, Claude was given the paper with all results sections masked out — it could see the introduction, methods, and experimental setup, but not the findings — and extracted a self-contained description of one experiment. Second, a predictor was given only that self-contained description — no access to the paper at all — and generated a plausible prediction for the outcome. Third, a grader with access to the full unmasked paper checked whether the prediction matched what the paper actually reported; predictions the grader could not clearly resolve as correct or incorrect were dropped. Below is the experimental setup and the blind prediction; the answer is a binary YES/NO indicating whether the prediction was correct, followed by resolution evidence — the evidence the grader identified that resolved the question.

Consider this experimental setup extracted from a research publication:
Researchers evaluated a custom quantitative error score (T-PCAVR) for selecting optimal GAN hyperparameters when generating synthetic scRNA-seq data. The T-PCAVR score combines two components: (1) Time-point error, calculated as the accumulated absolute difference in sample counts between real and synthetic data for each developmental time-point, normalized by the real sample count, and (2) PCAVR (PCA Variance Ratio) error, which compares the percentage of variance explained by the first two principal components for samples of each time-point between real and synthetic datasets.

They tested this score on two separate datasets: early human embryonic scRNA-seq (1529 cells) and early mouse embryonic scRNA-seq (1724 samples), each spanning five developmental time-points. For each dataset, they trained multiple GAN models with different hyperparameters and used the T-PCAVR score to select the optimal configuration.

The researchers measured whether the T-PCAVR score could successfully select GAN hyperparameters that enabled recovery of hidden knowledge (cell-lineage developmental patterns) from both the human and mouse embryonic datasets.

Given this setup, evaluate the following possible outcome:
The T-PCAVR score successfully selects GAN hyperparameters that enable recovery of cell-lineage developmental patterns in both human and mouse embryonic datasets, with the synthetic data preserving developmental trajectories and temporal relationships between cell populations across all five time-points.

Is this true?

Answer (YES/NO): YES